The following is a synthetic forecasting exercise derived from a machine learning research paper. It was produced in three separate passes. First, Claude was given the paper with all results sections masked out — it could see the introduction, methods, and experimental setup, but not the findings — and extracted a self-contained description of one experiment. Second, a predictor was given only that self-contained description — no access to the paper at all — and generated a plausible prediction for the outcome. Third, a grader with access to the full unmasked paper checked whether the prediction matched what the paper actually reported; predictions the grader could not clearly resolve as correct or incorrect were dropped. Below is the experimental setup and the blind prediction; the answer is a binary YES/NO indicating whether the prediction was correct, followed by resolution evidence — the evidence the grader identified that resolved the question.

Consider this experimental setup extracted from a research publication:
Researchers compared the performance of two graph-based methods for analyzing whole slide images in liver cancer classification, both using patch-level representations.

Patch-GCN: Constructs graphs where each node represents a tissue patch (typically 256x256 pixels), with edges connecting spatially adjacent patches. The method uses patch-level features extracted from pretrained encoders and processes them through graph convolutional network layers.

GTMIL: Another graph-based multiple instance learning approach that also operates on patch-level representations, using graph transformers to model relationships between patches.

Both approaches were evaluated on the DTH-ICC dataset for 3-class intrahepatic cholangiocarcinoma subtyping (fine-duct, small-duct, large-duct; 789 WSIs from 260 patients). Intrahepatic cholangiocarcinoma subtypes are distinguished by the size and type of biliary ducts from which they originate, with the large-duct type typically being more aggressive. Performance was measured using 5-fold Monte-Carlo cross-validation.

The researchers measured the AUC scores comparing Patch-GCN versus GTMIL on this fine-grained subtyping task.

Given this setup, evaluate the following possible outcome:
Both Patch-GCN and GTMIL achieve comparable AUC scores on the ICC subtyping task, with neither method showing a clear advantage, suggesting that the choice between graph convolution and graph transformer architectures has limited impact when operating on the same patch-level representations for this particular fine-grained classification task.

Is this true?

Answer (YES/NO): NO